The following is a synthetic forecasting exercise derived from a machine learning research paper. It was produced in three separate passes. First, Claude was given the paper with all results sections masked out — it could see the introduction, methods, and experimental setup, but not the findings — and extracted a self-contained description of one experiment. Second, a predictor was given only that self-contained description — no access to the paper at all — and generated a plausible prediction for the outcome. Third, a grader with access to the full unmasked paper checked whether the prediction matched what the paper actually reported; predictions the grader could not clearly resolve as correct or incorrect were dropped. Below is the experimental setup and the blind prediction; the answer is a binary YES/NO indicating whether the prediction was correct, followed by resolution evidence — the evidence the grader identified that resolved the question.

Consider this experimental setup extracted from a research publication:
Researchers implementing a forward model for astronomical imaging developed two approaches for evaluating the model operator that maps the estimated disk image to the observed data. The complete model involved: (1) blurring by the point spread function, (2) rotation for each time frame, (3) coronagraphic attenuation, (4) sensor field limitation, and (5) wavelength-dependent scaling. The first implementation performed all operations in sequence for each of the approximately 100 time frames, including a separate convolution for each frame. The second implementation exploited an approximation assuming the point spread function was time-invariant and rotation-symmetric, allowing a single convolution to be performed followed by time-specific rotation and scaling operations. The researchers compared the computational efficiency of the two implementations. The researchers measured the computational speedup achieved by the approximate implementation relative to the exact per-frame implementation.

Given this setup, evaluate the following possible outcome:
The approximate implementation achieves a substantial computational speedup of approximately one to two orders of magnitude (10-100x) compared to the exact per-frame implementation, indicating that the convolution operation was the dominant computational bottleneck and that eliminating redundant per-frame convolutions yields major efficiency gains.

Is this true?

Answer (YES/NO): YES